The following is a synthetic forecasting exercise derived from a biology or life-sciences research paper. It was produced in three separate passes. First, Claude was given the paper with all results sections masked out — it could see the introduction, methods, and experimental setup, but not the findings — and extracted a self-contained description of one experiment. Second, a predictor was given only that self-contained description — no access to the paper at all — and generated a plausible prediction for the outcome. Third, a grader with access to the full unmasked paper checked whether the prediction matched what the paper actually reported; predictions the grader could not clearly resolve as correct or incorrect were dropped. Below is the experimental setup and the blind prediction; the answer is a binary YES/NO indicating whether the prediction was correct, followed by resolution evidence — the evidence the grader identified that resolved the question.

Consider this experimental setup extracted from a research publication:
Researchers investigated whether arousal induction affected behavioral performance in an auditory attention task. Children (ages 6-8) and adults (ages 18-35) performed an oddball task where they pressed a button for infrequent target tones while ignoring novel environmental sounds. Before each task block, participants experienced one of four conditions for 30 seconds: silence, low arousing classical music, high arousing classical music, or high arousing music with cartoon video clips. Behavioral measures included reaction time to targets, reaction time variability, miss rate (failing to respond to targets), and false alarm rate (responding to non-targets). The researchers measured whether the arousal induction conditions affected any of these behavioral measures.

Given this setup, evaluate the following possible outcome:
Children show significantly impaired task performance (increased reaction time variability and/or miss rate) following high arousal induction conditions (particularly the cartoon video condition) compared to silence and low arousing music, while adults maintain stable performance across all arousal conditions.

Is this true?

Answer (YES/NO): NO